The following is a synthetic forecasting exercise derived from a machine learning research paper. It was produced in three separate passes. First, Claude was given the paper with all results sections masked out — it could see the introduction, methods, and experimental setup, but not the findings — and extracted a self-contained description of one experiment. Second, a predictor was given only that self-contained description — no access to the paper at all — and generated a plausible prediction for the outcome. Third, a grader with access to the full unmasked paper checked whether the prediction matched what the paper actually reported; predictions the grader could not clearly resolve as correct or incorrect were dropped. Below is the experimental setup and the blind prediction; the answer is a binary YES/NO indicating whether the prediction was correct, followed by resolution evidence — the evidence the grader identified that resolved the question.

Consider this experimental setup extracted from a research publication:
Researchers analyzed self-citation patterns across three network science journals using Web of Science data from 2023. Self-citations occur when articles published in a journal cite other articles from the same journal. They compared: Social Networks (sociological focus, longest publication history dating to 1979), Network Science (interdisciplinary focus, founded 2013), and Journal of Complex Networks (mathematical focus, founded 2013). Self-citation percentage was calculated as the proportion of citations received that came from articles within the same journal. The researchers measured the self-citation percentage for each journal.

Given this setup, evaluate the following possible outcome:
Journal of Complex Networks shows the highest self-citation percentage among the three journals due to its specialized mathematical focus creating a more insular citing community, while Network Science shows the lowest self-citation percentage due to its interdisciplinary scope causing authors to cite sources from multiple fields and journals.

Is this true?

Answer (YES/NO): NO